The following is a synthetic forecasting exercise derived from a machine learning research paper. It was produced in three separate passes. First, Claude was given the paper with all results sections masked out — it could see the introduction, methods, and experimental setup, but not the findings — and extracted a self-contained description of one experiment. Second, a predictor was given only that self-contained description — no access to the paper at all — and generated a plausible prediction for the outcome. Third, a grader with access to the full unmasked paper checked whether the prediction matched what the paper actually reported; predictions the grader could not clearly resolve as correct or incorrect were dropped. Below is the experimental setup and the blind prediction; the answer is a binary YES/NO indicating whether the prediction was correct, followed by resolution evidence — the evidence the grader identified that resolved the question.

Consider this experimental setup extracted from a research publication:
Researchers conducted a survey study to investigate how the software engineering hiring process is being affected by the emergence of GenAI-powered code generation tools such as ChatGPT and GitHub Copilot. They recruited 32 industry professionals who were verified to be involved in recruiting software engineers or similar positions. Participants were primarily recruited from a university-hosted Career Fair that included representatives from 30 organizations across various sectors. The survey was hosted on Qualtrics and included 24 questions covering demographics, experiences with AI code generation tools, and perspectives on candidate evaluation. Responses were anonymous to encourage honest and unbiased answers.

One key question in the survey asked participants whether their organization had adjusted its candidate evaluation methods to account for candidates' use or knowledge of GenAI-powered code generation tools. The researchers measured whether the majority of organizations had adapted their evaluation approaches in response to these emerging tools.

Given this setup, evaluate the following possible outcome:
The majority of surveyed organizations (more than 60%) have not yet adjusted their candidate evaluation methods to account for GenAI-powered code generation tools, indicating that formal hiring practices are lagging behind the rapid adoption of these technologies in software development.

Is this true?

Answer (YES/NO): YES